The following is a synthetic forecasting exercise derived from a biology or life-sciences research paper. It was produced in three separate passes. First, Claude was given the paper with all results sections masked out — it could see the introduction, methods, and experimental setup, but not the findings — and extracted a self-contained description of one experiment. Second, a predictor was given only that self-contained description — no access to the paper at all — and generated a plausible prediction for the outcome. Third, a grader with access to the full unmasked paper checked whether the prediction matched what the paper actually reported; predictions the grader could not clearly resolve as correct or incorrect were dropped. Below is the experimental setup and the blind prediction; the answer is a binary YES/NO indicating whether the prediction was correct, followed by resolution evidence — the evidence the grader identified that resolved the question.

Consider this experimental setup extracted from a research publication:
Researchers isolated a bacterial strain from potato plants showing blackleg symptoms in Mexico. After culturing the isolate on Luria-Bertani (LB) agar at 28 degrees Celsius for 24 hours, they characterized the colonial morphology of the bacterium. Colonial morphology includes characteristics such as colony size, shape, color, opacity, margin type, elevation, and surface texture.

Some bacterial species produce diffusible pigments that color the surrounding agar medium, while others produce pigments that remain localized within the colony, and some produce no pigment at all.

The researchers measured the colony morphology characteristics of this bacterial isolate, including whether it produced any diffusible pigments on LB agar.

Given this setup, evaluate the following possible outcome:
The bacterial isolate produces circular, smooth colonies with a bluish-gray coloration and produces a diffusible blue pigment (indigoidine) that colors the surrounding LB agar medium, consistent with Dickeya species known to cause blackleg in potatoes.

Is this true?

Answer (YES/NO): NO